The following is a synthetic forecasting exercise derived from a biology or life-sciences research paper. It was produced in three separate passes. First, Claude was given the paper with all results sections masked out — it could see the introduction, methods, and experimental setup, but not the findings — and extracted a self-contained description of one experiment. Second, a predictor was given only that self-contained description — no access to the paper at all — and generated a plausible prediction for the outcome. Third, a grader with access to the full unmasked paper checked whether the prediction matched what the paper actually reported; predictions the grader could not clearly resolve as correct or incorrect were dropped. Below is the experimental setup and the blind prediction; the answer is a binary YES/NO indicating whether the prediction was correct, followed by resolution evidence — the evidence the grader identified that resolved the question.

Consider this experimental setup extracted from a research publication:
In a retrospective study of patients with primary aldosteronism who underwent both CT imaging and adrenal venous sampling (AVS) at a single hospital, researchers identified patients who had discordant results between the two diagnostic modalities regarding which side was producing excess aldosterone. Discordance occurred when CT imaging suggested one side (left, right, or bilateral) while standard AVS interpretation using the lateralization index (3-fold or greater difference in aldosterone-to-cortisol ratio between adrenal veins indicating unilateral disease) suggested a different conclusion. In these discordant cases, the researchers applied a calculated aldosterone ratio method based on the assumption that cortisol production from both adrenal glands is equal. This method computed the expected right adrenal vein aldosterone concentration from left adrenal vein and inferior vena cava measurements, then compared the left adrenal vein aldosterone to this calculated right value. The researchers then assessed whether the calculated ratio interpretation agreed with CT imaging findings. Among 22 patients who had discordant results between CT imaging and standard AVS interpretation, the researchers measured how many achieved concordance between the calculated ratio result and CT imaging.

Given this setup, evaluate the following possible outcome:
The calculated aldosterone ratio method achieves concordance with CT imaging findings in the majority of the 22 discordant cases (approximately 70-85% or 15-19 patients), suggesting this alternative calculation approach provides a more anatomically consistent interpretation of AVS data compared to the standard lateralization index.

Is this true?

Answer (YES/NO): NO